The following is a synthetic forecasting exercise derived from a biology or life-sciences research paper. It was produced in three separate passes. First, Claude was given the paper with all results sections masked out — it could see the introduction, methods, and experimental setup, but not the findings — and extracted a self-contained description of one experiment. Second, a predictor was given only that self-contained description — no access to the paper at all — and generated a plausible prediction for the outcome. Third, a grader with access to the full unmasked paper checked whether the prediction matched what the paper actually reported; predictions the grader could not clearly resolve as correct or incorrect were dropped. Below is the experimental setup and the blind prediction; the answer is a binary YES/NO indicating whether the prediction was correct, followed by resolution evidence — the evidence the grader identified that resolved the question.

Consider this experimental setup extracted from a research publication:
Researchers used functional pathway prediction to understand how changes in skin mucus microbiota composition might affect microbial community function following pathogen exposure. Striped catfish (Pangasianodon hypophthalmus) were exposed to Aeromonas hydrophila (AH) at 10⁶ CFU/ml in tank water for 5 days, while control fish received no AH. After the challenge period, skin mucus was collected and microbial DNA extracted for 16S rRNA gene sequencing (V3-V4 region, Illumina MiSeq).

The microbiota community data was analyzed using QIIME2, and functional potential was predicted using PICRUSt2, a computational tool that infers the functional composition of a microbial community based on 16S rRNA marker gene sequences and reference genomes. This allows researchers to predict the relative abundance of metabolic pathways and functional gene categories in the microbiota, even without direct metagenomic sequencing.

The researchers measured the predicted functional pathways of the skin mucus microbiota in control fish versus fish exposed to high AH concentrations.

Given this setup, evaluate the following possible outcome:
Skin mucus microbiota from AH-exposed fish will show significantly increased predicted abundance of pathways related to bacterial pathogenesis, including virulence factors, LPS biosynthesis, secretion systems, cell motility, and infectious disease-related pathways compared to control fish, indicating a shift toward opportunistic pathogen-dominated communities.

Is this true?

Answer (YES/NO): NO